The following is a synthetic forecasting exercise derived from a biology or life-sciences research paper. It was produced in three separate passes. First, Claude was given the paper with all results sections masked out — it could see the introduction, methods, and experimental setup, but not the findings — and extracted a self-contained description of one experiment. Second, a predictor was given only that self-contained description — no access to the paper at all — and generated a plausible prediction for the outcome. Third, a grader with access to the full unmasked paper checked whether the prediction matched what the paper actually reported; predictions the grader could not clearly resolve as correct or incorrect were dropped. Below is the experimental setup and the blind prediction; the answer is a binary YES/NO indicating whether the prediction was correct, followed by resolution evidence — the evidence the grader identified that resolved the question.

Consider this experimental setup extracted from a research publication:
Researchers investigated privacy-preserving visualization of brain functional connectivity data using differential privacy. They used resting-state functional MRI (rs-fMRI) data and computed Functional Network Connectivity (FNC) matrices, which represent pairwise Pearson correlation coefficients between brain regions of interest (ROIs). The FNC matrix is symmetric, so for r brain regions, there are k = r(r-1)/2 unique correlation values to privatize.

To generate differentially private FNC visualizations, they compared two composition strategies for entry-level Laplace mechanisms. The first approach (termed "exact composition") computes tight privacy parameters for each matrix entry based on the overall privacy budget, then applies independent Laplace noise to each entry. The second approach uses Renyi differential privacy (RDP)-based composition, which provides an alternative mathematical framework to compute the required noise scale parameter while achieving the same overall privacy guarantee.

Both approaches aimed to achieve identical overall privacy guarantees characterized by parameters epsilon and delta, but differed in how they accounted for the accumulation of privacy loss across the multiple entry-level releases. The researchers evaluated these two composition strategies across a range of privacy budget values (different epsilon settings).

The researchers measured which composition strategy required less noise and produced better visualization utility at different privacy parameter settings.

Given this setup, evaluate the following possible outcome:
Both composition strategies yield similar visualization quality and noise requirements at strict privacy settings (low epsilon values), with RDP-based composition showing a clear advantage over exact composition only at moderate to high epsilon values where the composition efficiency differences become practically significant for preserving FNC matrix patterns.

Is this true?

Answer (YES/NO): NO